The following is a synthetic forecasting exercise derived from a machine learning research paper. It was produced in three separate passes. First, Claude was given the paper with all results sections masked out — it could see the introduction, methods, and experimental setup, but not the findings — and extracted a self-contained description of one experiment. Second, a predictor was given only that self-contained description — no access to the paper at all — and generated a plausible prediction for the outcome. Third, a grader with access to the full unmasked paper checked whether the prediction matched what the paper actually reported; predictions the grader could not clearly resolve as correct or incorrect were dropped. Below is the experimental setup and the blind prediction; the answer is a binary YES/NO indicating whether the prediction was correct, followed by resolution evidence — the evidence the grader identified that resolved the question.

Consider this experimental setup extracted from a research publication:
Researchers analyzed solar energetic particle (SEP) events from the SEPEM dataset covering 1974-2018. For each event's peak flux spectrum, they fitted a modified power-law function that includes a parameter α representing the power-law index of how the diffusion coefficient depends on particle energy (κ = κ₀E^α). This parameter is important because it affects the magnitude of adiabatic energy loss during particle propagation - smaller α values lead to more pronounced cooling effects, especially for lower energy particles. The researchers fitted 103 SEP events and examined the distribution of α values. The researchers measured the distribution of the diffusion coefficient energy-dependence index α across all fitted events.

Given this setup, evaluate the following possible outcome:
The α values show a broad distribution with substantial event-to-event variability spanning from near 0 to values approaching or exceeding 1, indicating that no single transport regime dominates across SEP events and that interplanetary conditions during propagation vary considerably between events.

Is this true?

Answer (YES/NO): YES